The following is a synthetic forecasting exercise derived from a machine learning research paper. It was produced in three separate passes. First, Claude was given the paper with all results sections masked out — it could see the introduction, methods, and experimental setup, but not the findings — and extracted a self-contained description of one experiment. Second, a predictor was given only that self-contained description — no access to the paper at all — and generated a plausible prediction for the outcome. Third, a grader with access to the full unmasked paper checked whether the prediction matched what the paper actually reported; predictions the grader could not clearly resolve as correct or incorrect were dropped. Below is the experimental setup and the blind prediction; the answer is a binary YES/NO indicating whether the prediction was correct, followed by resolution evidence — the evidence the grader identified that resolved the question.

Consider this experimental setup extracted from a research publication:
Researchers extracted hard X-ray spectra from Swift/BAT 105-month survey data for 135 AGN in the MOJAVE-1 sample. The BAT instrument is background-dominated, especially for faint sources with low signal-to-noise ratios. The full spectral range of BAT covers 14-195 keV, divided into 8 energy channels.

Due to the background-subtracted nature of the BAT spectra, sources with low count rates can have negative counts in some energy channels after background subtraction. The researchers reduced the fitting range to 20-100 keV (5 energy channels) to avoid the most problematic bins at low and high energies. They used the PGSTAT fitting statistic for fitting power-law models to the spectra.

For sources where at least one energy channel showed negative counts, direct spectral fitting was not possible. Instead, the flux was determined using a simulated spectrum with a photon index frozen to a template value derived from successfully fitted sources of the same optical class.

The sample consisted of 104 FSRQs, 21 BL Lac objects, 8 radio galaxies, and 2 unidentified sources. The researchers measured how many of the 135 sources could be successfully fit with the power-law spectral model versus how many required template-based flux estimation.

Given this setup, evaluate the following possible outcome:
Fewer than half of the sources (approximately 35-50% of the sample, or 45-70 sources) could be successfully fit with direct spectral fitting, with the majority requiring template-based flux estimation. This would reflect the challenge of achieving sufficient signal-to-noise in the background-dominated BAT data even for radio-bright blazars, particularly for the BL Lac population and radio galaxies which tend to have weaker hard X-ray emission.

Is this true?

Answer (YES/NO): NO